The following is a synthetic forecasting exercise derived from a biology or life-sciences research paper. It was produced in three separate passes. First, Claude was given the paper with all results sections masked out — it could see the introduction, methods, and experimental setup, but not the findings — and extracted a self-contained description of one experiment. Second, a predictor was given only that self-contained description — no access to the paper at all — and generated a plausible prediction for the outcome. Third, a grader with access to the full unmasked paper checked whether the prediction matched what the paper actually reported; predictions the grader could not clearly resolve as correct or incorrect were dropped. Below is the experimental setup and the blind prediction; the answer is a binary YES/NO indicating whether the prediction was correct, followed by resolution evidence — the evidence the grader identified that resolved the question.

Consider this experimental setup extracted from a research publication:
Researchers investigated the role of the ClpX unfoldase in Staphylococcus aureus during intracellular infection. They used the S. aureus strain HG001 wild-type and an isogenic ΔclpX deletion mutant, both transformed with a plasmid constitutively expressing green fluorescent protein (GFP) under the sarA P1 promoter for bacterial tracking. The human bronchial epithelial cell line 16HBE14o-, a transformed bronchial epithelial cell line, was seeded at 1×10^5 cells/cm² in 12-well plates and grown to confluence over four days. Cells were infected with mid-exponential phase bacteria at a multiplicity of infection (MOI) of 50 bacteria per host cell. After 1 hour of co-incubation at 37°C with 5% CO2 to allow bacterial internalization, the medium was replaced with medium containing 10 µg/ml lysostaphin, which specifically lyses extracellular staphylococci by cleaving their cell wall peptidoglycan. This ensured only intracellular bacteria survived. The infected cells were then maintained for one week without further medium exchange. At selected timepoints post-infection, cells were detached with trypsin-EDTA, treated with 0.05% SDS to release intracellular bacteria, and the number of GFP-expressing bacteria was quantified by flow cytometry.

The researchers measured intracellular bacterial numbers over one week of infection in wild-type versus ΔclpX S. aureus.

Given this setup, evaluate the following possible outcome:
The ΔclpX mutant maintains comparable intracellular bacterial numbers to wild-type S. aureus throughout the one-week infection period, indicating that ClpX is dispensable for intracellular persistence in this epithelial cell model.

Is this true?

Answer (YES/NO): NO